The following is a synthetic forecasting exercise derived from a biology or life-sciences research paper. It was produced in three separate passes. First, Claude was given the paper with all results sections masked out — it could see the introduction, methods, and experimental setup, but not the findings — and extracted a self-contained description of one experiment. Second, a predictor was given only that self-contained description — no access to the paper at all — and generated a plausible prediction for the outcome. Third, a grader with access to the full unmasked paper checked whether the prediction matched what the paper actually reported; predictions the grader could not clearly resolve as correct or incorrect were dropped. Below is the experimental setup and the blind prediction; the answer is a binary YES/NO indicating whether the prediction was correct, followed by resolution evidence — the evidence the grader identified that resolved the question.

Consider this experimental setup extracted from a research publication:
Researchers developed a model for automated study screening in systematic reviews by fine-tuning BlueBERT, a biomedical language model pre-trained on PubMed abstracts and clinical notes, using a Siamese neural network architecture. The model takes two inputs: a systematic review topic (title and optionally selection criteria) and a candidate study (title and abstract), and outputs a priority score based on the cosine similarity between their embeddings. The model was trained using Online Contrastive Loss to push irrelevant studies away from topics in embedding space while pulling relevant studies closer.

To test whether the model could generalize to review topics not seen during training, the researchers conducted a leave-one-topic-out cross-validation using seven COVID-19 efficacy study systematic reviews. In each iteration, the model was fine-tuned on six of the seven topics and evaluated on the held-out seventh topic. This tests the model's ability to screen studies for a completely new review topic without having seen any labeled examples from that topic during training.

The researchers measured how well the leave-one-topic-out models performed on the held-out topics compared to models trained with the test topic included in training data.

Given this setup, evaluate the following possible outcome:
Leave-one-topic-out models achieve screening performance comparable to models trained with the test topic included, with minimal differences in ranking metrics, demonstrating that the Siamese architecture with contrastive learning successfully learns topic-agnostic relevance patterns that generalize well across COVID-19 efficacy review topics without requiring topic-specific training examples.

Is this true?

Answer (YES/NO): NO